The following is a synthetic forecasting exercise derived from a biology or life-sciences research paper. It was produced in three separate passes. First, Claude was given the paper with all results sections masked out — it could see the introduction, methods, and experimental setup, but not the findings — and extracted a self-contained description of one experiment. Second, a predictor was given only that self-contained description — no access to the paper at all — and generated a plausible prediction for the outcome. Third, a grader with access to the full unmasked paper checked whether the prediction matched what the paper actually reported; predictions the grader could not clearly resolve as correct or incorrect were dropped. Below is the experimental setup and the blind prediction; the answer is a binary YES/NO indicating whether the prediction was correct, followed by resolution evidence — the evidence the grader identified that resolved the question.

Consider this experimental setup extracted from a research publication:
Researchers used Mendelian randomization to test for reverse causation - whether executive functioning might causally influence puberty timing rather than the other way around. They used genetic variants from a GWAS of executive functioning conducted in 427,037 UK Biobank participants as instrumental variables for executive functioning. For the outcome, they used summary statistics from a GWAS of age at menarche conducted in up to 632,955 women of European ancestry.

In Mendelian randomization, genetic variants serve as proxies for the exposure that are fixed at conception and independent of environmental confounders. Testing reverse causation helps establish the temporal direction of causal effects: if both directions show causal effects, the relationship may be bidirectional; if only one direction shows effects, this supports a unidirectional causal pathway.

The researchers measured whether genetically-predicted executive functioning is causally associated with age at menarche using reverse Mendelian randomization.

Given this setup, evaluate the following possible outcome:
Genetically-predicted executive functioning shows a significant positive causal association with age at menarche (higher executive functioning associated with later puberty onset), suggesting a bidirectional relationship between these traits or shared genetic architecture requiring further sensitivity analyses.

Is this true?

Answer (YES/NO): NO